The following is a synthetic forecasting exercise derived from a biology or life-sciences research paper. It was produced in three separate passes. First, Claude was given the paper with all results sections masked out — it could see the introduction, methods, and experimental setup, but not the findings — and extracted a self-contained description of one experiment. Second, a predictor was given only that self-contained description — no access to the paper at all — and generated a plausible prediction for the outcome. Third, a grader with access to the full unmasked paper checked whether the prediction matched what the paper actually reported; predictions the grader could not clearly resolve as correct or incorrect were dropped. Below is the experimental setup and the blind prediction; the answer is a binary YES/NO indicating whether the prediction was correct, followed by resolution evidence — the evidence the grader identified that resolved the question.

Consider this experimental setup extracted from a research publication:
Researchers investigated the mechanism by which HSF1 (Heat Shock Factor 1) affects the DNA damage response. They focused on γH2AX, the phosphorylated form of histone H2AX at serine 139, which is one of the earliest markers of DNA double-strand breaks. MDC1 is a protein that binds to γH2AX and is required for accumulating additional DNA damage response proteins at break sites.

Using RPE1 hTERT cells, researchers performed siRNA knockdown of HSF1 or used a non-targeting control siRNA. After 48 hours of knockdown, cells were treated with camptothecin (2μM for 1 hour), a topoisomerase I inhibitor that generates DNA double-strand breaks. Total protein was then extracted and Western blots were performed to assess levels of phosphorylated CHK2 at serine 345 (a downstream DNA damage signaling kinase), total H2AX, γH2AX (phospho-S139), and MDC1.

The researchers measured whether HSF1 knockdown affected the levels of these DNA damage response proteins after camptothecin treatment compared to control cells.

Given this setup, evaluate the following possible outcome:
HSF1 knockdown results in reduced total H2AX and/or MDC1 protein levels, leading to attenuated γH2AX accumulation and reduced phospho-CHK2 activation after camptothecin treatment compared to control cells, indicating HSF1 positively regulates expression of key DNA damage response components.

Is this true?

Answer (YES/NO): NO